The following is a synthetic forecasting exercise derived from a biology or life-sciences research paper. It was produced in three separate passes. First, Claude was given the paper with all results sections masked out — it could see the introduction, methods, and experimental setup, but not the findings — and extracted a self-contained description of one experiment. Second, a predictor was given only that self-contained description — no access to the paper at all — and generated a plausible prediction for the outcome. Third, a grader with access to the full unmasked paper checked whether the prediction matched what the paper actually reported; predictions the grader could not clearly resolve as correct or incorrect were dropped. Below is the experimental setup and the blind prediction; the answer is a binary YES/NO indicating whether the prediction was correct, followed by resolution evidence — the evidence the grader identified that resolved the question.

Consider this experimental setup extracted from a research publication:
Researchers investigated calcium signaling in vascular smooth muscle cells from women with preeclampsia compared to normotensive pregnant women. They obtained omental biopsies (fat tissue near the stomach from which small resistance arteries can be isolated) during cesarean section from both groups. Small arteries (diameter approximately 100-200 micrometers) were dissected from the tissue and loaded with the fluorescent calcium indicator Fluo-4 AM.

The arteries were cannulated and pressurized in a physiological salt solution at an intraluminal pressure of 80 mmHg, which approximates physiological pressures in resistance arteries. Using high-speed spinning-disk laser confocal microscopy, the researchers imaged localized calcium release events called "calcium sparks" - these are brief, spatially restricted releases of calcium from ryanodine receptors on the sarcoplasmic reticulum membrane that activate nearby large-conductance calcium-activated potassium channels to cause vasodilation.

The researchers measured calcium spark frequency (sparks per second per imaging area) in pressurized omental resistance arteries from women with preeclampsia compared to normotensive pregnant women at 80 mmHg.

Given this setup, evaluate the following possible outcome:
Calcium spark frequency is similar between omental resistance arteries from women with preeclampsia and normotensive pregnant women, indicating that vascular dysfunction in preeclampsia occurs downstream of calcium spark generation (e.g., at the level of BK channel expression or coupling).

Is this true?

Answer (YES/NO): NO